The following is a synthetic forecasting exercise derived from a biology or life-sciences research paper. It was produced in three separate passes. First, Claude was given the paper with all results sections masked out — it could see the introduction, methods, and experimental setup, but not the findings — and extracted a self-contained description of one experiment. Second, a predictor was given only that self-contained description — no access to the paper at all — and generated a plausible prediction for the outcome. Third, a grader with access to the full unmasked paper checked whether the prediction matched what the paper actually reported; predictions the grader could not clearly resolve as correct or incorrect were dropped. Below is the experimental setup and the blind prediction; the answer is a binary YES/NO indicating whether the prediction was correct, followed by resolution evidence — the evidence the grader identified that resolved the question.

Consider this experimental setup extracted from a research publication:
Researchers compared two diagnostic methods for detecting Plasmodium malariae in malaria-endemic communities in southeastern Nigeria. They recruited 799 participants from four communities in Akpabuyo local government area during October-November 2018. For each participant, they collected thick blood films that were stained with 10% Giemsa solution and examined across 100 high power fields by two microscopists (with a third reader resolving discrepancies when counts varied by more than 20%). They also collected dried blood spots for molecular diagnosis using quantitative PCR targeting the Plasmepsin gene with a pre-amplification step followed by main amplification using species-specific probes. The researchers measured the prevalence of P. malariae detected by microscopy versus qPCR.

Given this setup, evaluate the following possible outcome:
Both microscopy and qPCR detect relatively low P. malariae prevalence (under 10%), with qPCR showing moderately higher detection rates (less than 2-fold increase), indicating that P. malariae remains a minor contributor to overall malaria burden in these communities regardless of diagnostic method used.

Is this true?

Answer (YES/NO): NO